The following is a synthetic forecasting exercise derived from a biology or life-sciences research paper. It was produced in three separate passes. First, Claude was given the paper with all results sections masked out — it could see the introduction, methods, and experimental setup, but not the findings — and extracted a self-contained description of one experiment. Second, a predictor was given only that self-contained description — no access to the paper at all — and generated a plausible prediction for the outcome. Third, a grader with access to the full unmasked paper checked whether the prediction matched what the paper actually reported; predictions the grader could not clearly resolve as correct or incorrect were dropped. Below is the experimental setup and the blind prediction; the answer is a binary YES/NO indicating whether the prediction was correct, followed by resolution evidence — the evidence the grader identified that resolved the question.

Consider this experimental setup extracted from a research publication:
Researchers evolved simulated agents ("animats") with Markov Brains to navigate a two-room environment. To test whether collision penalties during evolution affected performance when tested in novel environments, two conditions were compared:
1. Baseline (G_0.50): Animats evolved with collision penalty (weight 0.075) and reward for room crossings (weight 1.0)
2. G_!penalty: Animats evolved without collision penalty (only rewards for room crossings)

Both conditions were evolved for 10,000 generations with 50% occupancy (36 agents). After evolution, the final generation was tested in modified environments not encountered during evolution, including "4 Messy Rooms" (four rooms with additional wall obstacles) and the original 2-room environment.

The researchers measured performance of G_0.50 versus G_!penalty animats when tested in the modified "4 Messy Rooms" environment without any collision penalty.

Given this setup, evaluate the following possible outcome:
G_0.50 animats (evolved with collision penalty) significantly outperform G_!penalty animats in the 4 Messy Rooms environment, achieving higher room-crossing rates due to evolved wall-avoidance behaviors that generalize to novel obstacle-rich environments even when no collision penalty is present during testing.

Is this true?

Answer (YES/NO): NO